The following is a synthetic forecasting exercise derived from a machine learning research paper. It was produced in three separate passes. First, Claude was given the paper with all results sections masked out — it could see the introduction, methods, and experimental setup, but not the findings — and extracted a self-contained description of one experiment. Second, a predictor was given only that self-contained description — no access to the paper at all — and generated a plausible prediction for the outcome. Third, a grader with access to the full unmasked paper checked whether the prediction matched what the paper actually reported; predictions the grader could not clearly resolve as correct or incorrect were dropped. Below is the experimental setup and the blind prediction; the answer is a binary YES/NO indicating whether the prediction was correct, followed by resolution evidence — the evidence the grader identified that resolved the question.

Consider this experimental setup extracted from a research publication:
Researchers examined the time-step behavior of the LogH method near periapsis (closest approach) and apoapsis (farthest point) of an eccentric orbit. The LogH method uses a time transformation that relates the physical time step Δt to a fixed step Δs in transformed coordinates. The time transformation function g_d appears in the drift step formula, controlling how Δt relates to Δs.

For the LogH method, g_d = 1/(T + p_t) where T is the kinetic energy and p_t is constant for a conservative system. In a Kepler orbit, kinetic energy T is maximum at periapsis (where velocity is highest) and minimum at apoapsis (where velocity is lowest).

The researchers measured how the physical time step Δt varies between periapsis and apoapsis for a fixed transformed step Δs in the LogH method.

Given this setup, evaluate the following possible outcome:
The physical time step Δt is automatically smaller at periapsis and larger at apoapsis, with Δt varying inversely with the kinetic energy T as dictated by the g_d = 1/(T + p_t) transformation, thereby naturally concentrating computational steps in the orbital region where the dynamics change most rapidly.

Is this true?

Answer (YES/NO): YES